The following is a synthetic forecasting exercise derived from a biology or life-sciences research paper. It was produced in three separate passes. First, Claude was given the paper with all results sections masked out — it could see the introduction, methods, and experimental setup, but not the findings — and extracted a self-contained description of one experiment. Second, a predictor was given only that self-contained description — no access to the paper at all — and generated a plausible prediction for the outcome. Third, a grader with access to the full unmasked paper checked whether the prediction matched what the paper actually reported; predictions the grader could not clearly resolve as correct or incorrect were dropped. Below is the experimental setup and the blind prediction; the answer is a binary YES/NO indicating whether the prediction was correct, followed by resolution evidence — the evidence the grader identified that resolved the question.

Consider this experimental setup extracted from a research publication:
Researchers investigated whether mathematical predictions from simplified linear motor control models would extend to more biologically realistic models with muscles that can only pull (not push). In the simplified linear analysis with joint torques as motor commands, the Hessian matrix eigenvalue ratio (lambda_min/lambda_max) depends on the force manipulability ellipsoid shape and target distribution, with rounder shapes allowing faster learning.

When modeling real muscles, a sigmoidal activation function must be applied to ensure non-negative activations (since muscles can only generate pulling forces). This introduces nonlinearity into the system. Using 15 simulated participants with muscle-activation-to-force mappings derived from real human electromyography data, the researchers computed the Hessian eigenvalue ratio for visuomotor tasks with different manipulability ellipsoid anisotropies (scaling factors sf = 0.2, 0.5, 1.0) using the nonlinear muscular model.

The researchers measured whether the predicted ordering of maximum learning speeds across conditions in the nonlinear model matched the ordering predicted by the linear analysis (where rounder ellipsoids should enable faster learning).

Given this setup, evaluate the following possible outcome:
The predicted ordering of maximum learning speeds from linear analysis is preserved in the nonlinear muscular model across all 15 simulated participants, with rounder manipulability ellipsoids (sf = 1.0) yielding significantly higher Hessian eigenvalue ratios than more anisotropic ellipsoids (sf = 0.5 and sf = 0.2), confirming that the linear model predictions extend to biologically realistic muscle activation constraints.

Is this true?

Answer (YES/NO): NO